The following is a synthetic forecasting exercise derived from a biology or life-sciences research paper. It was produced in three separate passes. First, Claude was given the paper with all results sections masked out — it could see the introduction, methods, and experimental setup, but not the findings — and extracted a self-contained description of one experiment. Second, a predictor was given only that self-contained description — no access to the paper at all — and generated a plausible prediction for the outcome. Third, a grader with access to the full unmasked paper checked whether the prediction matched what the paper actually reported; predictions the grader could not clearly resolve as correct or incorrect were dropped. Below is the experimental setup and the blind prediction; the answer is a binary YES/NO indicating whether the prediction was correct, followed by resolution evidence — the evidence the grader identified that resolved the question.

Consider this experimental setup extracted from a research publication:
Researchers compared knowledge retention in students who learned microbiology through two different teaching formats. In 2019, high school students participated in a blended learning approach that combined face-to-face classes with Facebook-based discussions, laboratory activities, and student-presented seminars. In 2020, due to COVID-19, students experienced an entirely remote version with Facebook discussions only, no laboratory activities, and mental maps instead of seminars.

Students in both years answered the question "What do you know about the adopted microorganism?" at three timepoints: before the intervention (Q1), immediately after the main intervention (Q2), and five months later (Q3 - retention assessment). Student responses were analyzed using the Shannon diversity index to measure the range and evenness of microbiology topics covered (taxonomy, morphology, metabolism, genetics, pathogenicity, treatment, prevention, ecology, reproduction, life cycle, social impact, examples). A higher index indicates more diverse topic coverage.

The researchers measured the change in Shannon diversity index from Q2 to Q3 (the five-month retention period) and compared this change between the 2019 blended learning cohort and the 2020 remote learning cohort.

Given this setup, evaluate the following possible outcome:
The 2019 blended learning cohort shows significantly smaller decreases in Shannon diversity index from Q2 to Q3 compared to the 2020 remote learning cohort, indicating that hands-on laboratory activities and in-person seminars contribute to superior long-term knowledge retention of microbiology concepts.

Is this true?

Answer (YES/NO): NO